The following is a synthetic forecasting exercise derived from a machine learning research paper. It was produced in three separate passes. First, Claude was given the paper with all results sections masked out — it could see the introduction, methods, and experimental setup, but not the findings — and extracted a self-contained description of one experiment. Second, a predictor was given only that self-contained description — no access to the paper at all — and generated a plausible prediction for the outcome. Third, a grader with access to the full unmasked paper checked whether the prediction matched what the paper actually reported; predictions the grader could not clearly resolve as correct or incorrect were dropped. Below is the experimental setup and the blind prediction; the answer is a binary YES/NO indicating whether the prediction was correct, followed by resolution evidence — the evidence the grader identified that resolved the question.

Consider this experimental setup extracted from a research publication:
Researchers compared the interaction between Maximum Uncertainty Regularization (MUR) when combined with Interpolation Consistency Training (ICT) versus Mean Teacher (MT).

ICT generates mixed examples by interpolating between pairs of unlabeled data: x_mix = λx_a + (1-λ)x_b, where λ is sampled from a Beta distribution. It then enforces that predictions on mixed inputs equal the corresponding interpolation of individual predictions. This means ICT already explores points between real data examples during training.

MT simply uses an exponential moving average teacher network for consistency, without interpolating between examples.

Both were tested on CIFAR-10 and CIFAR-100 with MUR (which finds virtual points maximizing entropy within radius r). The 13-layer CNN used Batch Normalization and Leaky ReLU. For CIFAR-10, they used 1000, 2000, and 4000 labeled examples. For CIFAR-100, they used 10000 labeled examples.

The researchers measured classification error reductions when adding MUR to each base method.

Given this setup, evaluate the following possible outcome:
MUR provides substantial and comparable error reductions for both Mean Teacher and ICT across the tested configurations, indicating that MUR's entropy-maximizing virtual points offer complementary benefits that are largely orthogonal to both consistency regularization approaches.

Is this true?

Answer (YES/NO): NO